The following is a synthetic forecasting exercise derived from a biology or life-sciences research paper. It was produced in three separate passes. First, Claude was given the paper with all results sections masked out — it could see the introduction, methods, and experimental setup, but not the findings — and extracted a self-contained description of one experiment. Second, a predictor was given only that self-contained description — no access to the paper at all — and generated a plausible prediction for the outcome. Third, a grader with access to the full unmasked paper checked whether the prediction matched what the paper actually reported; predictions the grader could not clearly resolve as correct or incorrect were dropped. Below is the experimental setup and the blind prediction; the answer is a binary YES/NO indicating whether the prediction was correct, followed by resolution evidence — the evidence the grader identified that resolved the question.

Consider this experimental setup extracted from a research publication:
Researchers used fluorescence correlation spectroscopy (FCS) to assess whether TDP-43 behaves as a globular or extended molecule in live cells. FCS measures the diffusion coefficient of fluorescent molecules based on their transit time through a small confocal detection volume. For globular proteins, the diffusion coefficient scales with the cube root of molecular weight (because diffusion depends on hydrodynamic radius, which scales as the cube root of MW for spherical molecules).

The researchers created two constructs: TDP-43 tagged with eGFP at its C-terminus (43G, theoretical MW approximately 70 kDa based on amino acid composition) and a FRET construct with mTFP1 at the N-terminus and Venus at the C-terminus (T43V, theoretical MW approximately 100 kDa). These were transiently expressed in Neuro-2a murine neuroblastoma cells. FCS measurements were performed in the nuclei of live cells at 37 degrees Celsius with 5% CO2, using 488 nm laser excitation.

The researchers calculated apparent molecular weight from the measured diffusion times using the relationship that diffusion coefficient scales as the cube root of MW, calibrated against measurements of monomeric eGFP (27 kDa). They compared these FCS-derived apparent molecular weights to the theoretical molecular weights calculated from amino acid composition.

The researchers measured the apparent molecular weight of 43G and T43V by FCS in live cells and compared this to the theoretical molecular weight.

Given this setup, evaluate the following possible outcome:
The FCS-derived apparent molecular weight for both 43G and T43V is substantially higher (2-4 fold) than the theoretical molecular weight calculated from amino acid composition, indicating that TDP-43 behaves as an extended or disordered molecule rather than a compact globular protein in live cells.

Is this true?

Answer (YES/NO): NO